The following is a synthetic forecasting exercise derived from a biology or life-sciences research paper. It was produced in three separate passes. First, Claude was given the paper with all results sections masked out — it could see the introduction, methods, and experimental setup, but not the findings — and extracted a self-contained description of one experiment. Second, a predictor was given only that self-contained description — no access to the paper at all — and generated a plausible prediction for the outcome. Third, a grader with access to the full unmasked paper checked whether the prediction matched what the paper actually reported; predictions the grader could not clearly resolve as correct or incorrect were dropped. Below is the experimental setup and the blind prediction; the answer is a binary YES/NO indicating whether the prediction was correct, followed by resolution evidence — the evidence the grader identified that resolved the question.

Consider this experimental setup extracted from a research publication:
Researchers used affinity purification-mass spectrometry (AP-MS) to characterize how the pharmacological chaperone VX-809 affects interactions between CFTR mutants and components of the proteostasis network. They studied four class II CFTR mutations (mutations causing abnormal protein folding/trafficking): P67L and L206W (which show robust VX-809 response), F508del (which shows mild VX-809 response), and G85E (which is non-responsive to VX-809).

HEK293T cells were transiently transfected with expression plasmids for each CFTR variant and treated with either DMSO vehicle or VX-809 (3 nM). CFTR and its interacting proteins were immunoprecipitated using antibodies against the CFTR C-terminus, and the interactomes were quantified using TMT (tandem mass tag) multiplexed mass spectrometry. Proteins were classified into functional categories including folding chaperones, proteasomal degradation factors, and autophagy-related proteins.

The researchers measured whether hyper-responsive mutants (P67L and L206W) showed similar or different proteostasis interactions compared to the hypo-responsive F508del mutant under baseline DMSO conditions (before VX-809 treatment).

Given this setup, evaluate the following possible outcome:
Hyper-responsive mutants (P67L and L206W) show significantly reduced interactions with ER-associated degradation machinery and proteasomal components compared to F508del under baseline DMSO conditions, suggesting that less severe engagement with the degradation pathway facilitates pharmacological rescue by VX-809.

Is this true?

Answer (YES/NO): NO